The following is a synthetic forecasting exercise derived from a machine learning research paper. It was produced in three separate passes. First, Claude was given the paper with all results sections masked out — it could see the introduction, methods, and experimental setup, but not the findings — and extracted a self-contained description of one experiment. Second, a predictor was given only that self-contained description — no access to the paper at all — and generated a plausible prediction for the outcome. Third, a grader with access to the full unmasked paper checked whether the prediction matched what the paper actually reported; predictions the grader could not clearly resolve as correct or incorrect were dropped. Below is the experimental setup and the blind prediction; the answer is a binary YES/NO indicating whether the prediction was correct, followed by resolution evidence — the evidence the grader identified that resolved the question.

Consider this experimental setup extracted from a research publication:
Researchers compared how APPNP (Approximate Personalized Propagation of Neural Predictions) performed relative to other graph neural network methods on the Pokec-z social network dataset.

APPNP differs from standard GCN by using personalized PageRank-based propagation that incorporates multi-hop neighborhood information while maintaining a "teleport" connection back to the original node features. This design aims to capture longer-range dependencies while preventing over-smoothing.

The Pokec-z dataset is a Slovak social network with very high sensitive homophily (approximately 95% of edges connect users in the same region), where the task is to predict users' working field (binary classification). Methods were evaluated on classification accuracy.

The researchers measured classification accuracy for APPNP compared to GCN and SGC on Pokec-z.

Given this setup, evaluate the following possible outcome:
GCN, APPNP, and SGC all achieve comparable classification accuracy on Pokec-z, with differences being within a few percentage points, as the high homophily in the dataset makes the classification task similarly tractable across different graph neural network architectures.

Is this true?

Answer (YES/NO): NO